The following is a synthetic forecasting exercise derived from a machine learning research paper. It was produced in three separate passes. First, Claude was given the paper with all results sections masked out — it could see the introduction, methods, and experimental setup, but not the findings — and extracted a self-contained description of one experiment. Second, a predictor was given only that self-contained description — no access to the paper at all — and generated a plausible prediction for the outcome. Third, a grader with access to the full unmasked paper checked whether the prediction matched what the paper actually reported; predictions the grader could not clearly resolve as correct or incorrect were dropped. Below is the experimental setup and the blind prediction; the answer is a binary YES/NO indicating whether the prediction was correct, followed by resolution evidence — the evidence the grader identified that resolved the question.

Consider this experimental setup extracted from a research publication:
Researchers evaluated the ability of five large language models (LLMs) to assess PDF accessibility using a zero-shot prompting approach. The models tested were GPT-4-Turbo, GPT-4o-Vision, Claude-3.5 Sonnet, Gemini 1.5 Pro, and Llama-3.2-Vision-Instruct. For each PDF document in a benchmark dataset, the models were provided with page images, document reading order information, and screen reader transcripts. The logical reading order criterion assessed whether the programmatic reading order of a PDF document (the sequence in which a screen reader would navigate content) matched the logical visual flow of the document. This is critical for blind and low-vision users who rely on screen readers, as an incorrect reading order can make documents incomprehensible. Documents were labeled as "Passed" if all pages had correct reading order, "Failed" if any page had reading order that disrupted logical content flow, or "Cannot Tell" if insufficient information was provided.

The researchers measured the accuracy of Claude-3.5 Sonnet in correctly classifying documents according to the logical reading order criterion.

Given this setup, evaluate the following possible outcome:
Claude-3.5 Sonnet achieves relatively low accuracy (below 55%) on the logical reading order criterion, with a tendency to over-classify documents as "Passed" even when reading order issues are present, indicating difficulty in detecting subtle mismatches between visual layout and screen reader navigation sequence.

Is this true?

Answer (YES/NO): NO